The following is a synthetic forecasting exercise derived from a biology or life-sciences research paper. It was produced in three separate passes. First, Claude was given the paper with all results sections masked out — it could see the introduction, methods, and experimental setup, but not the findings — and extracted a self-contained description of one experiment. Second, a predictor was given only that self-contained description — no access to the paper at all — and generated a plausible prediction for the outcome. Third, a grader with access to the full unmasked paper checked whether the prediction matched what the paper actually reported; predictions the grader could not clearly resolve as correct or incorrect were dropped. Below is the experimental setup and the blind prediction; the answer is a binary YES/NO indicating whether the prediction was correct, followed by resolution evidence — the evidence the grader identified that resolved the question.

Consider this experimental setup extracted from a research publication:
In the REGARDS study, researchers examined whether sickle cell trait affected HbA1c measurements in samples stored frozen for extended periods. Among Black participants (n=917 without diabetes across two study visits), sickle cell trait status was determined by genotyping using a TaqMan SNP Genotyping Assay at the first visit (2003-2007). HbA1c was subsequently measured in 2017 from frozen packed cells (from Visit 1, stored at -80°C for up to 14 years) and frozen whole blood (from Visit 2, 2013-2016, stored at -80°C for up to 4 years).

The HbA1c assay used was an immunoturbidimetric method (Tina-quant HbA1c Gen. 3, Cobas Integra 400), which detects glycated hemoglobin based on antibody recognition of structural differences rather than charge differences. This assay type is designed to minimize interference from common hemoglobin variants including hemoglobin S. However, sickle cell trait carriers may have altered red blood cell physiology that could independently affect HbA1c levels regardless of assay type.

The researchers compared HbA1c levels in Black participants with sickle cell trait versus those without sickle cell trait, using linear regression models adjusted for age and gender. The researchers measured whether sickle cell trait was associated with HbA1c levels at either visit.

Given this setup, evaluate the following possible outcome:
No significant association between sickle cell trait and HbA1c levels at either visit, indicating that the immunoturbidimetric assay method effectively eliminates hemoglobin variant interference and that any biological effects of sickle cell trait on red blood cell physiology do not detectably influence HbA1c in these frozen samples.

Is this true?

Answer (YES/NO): YES